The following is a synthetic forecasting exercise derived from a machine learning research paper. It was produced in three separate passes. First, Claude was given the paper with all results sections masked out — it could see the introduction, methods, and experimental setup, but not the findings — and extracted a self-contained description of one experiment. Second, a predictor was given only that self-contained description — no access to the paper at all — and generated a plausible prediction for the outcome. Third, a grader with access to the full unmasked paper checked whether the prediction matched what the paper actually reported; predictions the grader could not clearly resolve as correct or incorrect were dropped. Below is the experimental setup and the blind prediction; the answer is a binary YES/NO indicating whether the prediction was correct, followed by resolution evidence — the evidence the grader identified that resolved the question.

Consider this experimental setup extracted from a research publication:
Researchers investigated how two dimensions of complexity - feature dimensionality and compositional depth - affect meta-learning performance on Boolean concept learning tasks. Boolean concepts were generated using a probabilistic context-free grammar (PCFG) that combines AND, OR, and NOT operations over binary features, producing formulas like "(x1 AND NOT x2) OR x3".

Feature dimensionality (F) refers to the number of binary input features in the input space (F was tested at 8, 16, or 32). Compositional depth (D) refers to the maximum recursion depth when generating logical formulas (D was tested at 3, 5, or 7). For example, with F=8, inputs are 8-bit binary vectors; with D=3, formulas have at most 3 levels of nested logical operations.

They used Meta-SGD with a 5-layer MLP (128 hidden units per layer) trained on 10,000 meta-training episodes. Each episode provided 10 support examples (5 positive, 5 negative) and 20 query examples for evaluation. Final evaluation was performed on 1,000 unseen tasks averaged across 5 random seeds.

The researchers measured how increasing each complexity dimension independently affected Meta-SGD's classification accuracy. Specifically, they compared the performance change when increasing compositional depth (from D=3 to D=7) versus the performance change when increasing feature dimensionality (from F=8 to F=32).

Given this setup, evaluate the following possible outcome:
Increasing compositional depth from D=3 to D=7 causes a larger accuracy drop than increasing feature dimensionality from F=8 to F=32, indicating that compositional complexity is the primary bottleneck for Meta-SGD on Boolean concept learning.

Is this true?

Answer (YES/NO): NO